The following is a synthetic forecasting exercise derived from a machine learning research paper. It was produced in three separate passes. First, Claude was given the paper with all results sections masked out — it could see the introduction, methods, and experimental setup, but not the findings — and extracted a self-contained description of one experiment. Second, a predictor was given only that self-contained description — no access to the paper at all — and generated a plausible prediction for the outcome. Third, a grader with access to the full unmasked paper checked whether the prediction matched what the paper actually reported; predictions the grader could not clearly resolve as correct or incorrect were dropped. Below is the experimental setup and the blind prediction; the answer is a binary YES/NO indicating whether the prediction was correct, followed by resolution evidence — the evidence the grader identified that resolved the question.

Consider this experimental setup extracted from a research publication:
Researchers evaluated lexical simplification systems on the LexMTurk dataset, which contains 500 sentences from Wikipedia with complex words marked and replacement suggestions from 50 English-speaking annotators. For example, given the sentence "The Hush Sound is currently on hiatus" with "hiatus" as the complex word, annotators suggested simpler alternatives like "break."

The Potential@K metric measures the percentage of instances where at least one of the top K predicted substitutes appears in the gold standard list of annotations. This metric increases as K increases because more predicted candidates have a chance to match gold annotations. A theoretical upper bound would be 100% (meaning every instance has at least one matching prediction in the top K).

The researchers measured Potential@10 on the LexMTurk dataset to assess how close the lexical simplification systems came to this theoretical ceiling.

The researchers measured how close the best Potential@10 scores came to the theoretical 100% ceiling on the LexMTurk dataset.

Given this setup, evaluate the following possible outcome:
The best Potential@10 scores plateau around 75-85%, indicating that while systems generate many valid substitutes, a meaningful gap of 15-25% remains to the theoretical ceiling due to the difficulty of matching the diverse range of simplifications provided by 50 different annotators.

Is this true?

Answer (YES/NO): NO